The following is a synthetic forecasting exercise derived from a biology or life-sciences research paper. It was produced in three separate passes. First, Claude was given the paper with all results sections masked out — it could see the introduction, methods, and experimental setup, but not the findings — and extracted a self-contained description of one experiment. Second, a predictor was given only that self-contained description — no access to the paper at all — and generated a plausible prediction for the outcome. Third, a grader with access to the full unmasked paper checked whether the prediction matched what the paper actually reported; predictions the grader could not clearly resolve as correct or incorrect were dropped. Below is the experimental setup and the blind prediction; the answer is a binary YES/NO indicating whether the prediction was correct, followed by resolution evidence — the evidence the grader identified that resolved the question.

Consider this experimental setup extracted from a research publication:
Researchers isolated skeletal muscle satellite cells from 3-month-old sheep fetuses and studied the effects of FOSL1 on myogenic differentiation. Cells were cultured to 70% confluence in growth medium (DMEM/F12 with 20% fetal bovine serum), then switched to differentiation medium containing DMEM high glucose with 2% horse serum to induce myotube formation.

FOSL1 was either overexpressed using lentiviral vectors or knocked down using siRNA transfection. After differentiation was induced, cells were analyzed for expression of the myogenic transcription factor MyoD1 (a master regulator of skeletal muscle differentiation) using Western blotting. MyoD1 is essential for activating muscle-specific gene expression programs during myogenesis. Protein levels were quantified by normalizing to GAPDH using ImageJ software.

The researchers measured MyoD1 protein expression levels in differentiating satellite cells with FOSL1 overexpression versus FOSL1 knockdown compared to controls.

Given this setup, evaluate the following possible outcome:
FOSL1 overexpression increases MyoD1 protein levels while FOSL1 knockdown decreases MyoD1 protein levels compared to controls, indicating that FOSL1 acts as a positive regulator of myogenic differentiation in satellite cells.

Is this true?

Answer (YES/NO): NO